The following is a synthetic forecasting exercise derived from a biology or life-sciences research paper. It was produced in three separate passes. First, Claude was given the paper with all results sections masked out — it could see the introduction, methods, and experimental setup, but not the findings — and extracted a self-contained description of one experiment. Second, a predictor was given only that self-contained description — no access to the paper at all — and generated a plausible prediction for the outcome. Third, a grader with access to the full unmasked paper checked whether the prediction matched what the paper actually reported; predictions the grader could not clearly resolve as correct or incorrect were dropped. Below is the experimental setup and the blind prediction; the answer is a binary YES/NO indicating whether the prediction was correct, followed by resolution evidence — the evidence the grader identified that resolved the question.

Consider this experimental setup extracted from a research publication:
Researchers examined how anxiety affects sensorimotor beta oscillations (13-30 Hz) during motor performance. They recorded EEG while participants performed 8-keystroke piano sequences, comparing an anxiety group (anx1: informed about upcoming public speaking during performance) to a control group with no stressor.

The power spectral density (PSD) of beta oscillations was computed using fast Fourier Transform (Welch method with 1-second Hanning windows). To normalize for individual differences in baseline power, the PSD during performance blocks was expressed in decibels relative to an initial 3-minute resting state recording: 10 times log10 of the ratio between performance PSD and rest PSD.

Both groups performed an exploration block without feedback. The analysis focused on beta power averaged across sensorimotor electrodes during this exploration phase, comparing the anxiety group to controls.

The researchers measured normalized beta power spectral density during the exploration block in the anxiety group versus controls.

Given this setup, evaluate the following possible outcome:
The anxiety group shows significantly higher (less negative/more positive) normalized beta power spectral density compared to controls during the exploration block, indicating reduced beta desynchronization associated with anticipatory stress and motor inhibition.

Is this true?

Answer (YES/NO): YES